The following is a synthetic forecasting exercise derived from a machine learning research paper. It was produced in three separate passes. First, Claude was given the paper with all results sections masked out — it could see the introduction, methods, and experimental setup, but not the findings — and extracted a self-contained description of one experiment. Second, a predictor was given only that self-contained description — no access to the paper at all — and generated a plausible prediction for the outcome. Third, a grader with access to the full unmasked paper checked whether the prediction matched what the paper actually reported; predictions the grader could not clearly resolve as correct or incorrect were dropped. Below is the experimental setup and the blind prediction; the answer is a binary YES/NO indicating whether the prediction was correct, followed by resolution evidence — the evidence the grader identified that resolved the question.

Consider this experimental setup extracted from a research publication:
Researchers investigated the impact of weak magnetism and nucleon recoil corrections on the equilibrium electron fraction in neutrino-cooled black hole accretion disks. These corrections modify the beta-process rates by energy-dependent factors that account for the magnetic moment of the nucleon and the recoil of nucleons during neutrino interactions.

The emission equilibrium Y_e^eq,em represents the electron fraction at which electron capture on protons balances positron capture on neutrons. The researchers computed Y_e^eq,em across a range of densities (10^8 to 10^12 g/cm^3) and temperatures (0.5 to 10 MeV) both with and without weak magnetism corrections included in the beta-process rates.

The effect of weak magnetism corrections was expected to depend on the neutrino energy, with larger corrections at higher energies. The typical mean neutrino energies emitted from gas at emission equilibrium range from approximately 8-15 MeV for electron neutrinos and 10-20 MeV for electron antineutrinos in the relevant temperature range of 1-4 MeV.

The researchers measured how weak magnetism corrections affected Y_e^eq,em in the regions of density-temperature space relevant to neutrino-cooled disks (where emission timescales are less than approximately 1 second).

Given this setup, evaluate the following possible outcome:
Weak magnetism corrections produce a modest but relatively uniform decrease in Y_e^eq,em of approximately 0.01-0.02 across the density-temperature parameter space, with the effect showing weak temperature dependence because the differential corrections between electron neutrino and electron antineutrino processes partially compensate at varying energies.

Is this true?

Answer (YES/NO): NO